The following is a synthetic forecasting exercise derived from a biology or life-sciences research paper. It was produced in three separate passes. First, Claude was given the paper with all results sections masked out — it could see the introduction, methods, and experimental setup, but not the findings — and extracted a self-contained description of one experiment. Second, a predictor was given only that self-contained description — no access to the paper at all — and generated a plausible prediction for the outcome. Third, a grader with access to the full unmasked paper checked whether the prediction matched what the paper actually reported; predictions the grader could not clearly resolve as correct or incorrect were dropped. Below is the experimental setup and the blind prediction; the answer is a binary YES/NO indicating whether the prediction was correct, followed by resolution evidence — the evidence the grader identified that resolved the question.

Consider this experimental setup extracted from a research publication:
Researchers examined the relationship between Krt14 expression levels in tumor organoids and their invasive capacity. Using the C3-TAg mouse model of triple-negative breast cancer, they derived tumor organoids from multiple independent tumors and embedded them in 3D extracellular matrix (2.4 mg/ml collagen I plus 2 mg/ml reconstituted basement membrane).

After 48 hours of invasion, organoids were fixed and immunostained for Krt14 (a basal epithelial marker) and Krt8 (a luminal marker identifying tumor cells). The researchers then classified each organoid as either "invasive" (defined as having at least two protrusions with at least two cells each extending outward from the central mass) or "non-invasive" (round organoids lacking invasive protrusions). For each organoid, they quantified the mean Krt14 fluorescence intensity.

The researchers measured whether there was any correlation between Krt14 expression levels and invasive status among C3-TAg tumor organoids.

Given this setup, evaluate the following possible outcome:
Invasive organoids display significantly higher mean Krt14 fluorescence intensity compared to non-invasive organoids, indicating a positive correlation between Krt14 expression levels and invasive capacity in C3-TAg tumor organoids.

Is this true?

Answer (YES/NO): NO